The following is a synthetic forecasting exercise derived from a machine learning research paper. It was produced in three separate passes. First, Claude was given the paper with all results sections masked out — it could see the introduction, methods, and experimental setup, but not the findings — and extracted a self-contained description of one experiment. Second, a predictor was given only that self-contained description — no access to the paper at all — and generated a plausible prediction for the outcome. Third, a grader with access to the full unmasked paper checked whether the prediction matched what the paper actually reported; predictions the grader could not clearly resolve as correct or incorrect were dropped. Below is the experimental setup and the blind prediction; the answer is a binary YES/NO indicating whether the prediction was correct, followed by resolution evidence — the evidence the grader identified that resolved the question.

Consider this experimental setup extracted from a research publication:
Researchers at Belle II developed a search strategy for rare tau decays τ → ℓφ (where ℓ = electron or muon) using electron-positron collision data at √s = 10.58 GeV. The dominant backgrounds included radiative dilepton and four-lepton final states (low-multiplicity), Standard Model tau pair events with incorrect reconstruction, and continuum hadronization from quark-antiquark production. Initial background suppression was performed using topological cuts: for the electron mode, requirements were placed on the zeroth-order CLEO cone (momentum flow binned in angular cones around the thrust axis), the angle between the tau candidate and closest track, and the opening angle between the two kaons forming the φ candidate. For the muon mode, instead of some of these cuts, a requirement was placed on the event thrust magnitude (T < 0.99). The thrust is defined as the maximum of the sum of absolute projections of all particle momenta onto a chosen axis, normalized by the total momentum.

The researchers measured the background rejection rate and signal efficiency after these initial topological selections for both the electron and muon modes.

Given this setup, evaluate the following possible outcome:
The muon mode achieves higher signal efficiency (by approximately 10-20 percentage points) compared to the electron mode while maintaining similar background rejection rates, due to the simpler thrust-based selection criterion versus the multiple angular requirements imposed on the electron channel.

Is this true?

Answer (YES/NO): NO